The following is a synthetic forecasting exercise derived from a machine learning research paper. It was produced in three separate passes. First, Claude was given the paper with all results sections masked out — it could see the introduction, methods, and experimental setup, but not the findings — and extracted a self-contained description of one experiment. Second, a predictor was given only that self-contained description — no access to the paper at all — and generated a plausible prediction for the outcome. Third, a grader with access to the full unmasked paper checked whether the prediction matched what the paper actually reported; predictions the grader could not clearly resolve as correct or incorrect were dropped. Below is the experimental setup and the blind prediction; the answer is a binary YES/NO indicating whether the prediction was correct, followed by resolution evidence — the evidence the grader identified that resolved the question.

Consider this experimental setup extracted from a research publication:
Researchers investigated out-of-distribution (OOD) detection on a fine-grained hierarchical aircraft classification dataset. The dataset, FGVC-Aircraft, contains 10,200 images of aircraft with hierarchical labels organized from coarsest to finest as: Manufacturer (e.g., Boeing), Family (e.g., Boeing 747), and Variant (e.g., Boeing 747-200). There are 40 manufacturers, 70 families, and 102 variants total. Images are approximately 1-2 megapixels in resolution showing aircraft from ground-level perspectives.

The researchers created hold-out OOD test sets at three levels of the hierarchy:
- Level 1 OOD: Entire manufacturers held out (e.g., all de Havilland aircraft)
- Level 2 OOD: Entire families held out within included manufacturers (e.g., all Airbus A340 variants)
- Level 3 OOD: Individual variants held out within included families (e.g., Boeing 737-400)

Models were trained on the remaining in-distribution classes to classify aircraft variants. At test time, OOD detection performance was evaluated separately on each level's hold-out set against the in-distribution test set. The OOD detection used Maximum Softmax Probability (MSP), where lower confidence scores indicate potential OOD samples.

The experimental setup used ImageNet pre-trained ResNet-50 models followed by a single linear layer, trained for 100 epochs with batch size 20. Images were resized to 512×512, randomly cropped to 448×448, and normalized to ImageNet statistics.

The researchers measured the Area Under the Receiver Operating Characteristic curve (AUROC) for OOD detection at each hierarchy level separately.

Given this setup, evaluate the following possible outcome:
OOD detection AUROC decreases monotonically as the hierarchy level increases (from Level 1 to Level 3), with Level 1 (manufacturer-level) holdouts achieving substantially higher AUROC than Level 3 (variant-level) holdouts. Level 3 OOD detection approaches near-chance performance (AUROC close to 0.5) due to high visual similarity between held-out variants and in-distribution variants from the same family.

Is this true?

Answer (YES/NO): NO